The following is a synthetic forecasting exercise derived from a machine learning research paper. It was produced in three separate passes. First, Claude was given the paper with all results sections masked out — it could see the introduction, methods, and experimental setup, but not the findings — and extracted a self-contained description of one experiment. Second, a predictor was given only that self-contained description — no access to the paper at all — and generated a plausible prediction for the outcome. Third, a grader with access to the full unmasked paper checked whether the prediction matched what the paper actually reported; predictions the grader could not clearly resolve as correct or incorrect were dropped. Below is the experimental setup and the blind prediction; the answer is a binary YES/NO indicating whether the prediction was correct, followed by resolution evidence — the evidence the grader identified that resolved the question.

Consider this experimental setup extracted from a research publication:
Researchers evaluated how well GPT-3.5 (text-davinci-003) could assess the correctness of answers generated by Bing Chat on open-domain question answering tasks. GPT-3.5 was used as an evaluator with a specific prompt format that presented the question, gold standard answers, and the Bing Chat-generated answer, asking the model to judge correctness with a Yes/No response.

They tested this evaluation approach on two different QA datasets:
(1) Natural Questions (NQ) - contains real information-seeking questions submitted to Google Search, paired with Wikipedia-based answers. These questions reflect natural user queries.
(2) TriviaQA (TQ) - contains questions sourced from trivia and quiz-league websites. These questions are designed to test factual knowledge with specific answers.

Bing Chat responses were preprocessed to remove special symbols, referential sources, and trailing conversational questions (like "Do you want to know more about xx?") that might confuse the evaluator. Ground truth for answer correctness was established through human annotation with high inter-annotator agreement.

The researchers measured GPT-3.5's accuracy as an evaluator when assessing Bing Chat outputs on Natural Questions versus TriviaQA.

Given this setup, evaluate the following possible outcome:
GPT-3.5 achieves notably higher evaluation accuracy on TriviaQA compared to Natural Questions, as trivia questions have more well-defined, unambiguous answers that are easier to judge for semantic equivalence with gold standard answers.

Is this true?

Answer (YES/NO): YES